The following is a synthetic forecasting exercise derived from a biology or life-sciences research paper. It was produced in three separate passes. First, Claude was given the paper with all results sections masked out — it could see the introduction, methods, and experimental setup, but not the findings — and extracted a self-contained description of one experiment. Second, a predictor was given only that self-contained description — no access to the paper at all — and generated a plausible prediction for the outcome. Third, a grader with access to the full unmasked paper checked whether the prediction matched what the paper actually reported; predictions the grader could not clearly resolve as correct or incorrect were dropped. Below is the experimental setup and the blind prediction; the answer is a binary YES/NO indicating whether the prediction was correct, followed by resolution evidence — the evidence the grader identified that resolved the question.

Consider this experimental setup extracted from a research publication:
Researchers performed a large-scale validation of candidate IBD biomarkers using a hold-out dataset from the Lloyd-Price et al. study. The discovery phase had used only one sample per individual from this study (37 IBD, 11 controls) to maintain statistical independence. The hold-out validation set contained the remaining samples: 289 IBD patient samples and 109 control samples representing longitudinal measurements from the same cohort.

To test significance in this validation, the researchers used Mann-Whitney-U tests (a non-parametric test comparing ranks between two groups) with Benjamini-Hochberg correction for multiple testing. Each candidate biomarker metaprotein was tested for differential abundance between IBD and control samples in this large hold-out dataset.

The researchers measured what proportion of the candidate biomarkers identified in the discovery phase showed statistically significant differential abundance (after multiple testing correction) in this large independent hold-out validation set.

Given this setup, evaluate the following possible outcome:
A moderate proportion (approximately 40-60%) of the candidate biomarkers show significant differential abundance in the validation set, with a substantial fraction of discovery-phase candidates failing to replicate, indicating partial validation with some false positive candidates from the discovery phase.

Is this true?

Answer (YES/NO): NO